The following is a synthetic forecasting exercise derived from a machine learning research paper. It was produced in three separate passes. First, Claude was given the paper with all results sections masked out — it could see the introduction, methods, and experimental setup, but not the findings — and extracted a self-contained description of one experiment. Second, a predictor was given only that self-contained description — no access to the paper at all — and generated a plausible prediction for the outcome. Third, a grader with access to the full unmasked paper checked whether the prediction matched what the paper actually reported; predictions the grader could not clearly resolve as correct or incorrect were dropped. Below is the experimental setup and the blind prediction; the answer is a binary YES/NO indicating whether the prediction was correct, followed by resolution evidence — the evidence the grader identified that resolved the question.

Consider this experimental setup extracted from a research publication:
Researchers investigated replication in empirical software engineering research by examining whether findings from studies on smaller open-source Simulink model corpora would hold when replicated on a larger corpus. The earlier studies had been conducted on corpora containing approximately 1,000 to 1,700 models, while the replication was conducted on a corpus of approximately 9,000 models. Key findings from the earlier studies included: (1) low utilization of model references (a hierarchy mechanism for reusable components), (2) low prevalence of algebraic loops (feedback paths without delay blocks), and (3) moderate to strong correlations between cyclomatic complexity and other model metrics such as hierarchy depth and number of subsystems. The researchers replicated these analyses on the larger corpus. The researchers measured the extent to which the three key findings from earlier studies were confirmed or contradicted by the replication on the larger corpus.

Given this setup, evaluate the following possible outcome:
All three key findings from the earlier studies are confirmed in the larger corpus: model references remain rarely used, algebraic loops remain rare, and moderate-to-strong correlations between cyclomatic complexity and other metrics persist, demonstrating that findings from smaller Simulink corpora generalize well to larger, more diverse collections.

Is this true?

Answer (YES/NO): NO